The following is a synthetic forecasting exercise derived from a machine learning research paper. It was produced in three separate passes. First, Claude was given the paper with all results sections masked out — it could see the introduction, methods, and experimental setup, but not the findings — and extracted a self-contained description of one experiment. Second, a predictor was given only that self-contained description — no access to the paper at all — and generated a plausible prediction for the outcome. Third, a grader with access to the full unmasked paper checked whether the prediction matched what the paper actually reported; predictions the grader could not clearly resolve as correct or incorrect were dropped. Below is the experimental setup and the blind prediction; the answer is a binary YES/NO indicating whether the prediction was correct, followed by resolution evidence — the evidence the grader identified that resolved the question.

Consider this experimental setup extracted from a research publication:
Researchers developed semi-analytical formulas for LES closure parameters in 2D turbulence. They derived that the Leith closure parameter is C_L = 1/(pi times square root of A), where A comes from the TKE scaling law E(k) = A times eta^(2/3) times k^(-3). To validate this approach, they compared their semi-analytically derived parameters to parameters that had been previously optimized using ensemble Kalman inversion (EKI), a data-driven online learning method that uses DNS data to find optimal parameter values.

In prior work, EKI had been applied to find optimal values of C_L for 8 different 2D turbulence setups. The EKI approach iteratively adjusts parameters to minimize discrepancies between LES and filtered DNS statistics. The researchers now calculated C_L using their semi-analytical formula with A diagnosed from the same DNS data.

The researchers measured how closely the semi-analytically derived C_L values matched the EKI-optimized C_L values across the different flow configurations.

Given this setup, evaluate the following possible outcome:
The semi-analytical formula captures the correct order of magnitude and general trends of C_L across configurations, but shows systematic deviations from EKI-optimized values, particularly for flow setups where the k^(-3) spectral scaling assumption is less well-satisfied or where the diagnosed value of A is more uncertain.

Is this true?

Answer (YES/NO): NO